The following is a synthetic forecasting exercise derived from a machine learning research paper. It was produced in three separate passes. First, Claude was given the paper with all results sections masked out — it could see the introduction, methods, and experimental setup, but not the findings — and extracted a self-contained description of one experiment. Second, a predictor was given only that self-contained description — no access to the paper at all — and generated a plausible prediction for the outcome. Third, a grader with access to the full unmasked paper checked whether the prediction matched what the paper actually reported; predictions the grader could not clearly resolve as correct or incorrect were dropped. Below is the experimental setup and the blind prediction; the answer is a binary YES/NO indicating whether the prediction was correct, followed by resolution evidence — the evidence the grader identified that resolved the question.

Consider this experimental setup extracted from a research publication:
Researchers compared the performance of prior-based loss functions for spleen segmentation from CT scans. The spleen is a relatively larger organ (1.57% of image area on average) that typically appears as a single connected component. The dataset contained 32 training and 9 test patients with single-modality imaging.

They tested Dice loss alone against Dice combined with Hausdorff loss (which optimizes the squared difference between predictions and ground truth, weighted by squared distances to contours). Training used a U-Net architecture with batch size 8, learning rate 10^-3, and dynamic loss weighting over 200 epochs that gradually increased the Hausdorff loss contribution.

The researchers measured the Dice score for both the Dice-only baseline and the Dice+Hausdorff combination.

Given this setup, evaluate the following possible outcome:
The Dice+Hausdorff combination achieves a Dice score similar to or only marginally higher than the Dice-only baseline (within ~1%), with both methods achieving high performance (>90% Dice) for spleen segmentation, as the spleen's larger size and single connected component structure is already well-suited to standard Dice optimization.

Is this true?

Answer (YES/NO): NO